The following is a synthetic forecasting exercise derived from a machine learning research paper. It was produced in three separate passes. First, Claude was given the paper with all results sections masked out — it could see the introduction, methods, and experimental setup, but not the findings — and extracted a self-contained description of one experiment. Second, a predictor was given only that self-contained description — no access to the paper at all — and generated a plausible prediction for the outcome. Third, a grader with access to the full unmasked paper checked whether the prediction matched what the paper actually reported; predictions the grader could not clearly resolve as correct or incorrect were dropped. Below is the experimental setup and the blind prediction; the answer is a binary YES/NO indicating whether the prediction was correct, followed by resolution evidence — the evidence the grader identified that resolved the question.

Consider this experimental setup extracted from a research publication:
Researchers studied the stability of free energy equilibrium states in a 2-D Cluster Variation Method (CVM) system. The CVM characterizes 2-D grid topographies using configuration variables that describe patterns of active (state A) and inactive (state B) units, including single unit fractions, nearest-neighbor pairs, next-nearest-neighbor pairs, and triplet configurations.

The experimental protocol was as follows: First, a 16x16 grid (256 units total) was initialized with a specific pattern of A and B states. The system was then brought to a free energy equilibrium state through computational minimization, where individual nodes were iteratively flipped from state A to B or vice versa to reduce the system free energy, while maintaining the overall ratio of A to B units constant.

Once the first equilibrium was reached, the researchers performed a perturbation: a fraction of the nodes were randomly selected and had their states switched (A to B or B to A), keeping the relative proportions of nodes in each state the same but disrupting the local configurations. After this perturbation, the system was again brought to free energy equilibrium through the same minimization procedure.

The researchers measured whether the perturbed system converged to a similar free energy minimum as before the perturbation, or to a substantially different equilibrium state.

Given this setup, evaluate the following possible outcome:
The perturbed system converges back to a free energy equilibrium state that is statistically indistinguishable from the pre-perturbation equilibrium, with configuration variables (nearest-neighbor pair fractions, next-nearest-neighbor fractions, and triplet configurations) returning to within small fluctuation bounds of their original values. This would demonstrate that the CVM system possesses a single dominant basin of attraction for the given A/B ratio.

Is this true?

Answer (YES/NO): YES